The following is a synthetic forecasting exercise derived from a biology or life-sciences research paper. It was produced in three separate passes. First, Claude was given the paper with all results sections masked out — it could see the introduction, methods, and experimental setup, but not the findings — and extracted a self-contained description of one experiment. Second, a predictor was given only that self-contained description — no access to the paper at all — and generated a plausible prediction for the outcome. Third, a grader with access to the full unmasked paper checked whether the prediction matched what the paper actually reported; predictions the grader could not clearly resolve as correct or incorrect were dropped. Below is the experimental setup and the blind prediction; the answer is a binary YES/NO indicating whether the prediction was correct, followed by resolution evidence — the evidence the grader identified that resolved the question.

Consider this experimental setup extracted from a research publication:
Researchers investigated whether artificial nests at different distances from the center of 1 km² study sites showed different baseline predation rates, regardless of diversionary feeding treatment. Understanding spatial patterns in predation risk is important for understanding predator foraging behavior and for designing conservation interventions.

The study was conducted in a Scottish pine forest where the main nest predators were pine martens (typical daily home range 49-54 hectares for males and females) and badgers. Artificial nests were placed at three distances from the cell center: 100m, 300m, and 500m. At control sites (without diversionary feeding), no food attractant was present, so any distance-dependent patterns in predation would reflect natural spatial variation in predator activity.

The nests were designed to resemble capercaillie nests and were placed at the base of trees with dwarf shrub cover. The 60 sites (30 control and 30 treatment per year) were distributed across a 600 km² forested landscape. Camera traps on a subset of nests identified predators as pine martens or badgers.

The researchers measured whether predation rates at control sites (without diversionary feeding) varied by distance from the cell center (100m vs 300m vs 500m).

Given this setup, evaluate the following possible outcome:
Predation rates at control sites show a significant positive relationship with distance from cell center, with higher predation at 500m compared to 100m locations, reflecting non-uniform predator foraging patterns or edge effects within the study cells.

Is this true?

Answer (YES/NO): NO